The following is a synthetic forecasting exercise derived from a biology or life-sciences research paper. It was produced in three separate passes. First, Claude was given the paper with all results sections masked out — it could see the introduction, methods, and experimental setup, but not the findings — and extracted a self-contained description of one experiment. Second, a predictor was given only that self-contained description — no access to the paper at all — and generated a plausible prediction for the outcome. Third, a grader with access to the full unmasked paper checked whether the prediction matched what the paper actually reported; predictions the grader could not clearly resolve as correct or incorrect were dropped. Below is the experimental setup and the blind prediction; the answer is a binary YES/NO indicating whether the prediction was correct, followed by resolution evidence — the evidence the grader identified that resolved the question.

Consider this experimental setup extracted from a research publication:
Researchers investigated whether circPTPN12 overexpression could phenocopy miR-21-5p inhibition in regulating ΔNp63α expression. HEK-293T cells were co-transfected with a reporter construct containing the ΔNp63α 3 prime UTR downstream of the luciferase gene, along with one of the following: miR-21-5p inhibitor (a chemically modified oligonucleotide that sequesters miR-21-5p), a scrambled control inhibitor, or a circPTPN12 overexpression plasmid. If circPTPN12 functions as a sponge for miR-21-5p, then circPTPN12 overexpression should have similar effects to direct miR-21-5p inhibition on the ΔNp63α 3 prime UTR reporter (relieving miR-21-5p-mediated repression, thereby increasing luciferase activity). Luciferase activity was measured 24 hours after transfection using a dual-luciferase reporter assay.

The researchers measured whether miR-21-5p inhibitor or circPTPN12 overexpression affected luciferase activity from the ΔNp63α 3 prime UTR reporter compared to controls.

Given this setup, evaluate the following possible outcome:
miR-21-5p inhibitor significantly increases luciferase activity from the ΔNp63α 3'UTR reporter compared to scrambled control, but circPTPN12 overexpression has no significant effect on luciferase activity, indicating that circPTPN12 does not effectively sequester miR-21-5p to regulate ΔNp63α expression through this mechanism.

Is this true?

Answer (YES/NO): NO